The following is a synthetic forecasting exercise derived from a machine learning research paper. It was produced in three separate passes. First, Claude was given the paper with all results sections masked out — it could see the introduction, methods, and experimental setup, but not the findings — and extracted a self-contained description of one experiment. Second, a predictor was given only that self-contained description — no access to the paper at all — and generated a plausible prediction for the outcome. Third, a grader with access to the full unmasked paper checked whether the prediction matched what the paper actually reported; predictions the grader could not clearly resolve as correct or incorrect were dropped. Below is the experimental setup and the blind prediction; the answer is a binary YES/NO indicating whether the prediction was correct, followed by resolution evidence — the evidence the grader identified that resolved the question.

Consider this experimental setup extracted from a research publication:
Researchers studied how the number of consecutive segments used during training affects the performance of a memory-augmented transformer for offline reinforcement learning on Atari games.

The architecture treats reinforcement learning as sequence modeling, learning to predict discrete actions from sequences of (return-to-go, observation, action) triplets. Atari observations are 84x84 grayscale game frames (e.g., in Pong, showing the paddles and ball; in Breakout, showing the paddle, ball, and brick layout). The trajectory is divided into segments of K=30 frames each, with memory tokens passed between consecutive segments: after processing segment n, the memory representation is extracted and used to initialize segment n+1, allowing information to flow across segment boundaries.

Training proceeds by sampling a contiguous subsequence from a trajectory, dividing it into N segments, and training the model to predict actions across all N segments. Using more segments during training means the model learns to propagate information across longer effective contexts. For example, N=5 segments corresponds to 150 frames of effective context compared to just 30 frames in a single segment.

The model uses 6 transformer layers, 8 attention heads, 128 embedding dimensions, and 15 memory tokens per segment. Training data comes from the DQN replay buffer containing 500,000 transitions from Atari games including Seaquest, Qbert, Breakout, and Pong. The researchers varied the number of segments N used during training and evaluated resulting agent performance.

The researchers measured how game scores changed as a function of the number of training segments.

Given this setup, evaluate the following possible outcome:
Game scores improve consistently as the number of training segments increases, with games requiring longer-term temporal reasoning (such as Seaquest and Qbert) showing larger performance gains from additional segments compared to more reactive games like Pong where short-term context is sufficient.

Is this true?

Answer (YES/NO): NO